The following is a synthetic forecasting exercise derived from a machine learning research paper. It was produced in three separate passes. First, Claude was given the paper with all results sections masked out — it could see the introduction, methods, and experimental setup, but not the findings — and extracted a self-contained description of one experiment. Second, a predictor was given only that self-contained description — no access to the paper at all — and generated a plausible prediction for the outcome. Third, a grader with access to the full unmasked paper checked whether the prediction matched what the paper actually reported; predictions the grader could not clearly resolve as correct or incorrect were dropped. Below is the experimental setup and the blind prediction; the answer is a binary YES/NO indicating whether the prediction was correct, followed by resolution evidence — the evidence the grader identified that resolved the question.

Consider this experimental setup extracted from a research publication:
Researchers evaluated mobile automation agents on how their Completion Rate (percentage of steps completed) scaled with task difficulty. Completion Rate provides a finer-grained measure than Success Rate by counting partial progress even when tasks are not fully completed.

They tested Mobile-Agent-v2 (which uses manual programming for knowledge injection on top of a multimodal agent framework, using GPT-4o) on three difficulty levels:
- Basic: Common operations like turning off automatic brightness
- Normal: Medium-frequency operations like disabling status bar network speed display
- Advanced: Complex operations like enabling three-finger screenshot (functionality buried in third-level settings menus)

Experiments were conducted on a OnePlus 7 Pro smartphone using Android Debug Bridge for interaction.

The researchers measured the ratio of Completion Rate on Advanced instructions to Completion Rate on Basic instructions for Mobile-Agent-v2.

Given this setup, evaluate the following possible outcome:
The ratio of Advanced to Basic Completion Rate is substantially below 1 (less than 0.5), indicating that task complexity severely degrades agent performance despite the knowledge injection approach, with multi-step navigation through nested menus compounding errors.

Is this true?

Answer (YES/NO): NO